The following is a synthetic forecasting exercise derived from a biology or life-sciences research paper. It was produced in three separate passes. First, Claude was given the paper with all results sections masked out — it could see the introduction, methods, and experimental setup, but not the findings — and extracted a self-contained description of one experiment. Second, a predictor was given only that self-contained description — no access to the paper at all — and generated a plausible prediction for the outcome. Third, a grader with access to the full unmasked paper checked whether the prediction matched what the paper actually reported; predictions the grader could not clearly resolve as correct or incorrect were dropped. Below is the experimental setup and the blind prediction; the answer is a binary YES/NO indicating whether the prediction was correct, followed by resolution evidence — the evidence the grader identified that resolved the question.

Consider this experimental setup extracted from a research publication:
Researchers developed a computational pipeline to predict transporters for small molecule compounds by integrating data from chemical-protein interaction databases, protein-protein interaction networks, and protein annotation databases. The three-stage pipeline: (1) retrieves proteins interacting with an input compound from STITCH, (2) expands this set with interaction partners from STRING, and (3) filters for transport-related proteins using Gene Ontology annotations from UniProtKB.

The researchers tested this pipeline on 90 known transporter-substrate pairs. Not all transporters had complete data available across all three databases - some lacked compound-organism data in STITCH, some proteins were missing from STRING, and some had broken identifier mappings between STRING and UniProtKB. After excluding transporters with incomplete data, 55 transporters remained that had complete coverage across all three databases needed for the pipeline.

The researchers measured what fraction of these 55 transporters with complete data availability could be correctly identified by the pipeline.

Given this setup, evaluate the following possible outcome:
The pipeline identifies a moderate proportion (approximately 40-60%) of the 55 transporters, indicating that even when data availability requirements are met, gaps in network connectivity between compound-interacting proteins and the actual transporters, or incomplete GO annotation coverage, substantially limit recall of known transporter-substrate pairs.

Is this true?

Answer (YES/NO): NO